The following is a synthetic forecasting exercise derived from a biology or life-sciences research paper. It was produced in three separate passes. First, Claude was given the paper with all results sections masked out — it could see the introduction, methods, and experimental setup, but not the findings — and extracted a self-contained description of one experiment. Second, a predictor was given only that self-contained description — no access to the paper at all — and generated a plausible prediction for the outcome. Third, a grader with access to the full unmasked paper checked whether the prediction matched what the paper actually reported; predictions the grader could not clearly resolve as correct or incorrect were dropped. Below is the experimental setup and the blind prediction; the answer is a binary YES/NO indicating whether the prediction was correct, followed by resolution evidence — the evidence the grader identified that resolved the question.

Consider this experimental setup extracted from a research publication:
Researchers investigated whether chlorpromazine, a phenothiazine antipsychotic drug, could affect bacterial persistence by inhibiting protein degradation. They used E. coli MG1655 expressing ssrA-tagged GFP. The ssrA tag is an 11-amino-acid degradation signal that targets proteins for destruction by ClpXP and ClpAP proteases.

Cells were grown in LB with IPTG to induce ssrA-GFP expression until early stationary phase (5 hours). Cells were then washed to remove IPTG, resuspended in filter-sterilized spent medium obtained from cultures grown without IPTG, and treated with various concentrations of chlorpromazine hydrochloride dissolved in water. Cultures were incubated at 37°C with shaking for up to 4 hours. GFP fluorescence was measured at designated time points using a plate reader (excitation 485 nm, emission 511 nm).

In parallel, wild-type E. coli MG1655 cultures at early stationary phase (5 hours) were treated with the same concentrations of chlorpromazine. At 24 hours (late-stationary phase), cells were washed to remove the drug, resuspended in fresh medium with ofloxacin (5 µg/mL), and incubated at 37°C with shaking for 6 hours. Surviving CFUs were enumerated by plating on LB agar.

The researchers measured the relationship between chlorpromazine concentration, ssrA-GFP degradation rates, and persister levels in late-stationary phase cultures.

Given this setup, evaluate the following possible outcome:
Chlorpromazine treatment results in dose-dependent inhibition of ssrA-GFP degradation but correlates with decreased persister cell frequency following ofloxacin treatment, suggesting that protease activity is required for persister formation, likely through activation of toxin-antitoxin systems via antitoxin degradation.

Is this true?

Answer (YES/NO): NO